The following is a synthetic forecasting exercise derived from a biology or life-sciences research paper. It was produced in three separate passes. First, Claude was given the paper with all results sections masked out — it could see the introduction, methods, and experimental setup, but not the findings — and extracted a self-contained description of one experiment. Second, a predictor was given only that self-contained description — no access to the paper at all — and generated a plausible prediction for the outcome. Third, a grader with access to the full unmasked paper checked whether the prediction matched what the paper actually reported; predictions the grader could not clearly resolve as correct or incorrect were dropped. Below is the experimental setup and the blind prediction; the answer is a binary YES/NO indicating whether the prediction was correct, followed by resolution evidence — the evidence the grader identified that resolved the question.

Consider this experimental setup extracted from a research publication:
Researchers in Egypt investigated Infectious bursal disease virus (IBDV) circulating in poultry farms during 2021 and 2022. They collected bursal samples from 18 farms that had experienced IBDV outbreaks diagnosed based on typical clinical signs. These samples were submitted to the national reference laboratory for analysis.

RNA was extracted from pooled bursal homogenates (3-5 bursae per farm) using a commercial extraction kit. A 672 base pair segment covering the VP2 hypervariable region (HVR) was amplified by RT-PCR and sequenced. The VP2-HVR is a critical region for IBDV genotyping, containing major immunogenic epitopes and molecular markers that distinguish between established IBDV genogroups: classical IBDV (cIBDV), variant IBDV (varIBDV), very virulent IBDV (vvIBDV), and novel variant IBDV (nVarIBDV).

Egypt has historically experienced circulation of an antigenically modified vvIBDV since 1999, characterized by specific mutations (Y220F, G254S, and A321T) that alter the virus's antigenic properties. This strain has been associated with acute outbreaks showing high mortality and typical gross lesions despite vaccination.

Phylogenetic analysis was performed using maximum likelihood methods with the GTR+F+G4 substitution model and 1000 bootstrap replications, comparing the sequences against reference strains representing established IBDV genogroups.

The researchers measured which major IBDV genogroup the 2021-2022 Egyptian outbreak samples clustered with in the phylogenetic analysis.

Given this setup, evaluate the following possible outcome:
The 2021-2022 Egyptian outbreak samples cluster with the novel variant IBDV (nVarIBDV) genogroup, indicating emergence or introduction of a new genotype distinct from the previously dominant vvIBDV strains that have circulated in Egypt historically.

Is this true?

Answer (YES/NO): NO